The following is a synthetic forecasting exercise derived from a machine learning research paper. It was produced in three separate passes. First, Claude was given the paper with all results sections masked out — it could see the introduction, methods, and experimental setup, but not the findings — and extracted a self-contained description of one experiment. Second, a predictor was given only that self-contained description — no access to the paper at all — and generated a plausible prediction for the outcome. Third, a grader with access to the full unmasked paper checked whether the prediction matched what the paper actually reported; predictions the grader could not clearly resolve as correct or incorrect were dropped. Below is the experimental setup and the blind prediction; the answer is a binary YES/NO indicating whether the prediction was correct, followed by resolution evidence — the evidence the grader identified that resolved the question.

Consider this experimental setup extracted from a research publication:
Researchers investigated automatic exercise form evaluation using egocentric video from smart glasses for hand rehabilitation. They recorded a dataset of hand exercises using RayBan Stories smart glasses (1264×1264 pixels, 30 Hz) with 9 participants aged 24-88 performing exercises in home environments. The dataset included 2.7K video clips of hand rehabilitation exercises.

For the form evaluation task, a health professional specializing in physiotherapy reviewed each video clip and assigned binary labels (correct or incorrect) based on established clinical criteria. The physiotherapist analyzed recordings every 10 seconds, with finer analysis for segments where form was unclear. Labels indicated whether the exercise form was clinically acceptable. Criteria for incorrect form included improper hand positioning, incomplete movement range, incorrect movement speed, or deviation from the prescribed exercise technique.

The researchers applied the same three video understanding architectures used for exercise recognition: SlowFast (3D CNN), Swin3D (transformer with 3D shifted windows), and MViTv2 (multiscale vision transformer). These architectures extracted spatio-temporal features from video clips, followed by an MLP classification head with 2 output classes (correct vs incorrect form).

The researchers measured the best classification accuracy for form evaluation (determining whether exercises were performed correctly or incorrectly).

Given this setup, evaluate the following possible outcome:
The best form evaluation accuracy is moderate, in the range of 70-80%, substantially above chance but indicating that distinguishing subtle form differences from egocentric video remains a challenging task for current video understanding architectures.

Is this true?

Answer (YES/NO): NO